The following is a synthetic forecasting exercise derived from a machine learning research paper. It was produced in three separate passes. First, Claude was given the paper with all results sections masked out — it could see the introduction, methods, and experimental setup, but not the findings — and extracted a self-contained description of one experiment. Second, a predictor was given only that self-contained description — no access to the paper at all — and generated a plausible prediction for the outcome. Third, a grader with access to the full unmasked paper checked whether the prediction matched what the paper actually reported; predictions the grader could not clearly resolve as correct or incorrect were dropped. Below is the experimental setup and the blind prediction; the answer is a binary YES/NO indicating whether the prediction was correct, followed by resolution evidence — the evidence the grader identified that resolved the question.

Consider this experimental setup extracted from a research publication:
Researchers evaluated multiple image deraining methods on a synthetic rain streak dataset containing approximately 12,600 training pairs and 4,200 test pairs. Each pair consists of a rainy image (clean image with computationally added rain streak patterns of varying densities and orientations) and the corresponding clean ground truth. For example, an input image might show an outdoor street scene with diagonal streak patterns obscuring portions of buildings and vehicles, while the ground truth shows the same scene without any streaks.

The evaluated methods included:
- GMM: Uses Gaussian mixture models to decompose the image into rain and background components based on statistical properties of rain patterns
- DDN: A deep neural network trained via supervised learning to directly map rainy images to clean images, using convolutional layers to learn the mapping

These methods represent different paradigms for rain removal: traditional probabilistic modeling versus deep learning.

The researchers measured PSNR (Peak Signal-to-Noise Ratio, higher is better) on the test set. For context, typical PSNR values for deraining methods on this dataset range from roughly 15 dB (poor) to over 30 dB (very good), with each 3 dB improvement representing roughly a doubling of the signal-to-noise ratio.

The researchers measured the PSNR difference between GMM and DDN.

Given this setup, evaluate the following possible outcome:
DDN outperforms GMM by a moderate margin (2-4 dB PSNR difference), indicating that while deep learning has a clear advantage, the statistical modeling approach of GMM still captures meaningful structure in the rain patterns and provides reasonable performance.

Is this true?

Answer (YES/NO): NO